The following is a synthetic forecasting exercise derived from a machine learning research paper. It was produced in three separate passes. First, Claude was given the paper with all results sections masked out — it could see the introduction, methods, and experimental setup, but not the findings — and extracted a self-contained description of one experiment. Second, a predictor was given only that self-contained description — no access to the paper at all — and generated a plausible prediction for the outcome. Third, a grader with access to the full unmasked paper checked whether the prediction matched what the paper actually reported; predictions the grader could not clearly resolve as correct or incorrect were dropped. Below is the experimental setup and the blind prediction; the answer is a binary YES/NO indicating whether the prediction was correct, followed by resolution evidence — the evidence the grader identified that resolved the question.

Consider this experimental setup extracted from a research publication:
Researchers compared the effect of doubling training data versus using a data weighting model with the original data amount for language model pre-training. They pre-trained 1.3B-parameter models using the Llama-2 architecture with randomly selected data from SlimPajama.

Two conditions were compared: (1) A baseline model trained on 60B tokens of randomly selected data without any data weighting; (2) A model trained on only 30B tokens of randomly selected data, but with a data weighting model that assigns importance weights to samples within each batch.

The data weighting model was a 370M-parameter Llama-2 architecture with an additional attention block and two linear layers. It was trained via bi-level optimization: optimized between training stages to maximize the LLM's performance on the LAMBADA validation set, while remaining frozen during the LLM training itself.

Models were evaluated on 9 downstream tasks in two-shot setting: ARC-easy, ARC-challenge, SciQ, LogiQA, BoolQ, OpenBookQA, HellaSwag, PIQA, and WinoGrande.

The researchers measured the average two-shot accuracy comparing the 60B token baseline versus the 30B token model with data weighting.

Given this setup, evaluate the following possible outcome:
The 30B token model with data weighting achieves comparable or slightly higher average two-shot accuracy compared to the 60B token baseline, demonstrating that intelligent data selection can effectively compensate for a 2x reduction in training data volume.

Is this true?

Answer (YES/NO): NO